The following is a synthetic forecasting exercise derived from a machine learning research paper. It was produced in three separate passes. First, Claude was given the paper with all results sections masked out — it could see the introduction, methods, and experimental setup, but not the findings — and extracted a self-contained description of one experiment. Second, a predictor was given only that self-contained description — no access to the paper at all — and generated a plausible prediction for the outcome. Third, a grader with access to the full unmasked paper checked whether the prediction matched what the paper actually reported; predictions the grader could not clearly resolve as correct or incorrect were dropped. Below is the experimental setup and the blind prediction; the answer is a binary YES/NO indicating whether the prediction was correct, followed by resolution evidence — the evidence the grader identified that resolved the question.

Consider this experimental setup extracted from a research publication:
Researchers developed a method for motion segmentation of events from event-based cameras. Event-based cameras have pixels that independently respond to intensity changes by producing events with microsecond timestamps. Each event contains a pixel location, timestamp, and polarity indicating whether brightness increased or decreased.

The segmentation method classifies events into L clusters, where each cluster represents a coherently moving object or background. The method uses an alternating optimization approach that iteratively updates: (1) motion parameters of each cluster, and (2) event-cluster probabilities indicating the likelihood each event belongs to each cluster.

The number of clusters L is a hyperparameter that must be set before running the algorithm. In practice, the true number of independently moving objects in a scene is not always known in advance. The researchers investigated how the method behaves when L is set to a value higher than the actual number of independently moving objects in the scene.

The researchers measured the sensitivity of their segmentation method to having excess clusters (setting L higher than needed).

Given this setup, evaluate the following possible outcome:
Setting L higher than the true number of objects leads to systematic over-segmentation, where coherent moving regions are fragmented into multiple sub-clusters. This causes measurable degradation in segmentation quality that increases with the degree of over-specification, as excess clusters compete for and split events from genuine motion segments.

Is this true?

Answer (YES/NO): NO